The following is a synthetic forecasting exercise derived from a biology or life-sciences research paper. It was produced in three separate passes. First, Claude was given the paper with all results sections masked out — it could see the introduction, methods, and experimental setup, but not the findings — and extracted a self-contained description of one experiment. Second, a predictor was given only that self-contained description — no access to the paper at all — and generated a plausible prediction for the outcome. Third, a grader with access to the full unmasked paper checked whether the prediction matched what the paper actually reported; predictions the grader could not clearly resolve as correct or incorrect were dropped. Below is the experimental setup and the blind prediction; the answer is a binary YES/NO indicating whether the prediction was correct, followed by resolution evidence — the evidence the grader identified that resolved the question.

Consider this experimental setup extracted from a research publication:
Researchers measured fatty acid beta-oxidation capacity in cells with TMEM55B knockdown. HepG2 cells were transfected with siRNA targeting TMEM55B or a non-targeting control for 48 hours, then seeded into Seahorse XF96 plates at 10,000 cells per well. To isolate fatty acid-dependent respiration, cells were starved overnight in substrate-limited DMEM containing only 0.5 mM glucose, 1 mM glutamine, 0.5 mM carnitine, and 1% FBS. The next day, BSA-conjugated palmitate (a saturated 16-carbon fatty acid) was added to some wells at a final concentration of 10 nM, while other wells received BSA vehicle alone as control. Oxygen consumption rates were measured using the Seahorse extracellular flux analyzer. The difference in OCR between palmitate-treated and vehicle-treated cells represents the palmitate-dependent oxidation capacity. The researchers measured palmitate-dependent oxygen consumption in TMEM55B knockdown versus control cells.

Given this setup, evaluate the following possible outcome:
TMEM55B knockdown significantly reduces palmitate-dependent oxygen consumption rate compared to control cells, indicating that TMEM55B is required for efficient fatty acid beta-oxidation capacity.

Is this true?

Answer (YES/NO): YES